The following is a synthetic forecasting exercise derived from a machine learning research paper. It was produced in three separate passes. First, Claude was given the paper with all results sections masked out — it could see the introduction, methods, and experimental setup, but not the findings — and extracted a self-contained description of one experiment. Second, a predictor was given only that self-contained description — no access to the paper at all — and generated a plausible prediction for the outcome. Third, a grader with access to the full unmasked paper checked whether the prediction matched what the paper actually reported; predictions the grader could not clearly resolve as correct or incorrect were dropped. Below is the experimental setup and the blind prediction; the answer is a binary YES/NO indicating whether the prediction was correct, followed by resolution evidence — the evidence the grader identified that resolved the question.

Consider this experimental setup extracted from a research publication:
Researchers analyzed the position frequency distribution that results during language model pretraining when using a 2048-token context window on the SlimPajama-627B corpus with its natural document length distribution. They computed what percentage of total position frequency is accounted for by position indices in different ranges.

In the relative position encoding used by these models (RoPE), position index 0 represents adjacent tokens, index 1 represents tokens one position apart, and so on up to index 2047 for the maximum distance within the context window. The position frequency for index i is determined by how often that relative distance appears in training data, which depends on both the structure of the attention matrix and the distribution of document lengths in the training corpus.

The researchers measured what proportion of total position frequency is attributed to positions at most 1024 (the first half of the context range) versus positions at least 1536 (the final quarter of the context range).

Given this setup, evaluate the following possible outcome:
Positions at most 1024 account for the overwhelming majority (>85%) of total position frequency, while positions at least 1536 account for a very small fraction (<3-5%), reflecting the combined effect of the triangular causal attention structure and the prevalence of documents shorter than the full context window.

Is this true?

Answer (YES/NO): NO